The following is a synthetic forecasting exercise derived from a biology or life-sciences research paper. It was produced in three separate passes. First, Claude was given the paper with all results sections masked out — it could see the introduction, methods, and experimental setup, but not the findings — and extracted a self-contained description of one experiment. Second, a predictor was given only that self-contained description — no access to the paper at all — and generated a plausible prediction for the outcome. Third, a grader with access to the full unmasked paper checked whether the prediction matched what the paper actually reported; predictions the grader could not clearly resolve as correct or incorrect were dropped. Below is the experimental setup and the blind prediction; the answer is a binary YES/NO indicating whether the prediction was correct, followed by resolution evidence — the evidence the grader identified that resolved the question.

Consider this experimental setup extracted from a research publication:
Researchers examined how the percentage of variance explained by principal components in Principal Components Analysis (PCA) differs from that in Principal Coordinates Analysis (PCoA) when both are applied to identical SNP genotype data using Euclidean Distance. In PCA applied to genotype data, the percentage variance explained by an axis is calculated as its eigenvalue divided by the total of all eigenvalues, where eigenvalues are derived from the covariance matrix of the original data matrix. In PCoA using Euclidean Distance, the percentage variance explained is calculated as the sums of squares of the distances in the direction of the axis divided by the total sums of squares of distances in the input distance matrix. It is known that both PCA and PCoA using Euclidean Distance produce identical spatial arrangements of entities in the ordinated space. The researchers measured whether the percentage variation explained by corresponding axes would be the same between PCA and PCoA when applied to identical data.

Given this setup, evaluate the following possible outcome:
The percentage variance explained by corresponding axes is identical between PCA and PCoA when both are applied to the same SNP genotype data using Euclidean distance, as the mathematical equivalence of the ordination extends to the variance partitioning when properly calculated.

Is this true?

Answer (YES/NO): NO